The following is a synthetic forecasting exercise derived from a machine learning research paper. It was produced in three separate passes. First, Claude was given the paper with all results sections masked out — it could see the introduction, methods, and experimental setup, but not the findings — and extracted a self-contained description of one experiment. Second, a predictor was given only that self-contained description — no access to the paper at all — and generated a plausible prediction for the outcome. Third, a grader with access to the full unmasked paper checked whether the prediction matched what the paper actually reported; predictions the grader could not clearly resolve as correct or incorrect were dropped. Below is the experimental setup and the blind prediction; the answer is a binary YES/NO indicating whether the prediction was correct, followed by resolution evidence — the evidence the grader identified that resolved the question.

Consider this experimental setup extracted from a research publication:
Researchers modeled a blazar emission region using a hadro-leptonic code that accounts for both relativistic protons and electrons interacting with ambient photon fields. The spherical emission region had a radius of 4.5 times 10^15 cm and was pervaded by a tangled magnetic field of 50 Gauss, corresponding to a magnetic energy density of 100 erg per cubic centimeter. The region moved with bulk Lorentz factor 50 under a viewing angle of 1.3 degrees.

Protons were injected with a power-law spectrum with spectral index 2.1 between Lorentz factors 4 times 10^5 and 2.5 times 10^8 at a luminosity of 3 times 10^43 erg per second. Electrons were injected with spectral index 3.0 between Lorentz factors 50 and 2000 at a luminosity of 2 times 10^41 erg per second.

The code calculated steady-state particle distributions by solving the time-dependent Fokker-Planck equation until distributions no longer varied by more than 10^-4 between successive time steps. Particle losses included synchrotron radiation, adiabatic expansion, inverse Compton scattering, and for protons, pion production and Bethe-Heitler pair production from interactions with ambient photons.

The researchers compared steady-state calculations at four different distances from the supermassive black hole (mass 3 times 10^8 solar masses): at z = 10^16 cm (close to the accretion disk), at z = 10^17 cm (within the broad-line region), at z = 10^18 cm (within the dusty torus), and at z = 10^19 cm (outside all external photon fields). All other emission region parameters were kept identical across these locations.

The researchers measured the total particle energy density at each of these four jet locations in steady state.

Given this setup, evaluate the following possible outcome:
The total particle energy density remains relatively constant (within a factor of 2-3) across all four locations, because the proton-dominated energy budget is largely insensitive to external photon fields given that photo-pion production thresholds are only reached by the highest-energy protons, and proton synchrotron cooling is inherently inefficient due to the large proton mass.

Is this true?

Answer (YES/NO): NO